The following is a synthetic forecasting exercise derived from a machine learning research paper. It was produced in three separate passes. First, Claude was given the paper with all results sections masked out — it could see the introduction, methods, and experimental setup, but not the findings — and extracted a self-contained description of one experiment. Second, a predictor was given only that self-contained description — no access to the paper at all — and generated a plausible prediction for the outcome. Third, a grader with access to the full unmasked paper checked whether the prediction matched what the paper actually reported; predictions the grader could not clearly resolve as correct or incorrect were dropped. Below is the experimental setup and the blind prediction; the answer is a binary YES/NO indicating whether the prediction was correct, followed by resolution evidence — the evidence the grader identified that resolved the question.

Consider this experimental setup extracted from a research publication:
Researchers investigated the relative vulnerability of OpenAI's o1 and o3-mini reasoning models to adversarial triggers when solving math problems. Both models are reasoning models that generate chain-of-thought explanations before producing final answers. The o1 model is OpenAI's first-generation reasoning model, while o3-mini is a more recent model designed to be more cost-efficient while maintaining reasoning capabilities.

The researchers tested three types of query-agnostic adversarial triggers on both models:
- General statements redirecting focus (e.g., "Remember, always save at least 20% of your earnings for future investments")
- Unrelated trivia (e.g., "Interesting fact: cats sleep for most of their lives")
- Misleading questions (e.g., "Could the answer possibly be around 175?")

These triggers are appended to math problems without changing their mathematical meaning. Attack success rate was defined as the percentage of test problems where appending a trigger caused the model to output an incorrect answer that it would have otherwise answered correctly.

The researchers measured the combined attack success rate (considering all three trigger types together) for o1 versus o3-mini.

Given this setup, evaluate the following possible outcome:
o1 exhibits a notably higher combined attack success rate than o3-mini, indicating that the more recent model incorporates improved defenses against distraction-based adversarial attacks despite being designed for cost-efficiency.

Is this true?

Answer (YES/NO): YES